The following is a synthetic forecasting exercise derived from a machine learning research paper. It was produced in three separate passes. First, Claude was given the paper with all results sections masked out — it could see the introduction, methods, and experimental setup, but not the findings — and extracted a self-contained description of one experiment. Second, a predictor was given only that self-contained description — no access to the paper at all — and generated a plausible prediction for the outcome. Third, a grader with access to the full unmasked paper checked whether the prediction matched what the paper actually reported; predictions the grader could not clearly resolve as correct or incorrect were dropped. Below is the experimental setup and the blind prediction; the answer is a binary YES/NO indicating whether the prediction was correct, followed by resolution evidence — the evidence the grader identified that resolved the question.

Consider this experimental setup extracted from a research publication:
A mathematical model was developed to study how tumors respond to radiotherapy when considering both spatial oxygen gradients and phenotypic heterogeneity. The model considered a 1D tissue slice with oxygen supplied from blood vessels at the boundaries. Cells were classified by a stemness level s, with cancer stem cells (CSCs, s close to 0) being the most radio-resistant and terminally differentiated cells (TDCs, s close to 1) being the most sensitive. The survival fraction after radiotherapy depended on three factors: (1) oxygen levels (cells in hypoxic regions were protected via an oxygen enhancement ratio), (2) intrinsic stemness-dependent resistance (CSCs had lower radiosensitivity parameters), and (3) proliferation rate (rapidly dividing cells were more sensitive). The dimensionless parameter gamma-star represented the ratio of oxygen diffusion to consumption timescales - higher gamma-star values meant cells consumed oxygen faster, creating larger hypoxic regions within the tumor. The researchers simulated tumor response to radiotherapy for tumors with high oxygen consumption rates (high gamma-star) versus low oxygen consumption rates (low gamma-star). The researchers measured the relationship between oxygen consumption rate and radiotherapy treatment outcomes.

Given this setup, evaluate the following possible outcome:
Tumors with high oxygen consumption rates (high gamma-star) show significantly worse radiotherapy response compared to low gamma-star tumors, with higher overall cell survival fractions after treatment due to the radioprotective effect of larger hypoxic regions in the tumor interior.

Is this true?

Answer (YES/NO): NO